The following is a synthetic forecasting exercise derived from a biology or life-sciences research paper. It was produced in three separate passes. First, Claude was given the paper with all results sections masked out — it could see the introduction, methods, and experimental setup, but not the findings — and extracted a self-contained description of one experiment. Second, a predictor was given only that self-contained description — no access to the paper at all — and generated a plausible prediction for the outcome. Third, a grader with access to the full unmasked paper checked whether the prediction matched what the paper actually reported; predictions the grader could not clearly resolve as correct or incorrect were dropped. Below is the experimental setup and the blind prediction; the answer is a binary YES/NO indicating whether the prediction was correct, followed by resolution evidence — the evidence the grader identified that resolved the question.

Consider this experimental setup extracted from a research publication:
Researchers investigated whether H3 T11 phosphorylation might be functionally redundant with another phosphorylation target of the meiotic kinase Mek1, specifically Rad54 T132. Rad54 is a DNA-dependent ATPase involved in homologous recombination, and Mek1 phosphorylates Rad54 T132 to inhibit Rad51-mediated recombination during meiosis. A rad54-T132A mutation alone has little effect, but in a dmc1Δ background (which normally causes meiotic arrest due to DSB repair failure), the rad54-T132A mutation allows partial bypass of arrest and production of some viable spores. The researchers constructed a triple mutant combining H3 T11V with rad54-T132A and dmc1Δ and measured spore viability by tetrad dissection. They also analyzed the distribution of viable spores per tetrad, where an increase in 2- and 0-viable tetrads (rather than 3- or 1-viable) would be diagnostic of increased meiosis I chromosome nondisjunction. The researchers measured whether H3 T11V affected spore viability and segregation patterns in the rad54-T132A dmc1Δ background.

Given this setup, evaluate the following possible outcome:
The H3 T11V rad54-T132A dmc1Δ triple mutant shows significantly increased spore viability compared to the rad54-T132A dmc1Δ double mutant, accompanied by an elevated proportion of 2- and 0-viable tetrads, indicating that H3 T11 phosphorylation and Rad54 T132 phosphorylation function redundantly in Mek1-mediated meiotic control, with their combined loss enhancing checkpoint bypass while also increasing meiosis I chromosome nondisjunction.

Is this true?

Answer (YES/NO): NO